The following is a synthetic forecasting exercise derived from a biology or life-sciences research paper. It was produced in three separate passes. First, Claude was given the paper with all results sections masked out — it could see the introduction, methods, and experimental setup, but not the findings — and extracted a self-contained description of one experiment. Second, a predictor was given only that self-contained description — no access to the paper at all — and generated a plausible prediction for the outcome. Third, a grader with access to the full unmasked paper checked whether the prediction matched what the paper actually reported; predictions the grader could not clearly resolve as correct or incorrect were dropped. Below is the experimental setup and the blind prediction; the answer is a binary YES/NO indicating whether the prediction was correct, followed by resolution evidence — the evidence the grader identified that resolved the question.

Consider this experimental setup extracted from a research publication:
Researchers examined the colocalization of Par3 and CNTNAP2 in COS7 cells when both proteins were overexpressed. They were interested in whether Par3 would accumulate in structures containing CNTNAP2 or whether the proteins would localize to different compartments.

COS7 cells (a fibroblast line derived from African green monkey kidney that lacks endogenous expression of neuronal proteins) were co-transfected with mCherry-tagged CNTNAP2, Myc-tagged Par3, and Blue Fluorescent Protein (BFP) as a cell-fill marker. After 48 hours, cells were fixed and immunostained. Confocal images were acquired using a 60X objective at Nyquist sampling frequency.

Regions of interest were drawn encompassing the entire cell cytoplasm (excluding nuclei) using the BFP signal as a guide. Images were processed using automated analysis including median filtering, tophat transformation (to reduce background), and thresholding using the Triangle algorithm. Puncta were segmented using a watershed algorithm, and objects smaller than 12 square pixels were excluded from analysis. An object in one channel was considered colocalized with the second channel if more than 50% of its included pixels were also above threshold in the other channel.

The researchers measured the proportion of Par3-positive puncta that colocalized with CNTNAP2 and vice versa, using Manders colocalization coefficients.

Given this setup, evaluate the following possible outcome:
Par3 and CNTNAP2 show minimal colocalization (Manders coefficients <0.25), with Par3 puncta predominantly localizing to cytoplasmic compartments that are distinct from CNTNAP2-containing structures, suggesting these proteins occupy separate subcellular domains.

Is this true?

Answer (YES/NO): NO